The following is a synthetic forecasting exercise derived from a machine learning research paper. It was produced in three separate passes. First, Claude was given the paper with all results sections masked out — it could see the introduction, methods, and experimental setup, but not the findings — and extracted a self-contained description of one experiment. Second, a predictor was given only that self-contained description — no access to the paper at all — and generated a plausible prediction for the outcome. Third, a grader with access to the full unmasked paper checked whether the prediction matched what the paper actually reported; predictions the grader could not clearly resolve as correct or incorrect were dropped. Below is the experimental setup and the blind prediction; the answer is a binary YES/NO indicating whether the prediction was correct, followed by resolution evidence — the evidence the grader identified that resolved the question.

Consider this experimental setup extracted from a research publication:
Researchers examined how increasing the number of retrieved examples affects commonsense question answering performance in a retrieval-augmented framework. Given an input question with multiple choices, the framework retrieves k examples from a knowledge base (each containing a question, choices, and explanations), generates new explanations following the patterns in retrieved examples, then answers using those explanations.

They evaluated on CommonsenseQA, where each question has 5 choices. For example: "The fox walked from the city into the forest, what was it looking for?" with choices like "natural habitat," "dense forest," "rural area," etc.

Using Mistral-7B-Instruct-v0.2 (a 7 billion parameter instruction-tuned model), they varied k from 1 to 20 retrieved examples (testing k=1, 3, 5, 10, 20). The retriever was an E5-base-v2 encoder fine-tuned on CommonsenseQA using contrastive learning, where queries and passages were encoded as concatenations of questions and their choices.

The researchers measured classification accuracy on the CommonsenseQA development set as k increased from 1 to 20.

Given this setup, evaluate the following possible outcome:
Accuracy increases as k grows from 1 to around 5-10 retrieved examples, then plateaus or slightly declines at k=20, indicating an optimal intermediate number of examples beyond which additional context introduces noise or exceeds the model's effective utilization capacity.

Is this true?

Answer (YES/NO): YES